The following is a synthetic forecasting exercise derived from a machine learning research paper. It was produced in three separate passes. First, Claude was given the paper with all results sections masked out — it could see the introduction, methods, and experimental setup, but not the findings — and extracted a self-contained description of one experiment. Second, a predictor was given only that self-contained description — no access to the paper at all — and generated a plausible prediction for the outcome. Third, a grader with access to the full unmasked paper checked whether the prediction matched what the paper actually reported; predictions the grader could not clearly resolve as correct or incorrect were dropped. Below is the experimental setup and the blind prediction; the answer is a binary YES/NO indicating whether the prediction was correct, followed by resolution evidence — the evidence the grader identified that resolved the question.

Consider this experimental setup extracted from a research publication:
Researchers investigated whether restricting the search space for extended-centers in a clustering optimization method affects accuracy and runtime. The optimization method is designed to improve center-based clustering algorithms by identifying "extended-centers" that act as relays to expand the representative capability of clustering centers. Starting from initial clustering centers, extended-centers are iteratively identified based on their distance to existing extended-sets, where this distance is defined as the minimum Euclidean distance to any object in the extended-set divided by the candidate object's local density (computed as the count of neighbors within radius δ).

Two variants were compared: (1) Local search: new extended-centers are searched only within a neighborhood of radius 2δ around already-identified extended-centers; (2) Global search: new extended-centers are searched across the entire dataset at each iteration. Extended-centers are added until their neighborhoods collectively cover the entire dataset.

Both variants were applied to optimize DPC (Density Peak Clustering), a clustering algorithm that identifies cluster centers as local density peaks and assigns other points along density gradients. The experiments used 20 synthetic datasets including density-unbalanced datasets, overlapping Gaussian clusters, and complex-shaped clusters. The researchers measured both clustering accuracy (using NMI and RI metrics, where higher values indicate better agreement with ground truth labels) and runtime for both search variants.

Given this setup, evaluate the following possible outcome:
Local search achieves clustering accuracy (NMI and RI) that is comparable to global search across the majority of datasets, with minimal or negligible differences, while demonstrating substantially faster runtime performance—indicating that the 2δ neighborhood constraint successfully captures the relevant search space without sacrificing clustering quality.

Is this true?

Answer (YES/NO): YES